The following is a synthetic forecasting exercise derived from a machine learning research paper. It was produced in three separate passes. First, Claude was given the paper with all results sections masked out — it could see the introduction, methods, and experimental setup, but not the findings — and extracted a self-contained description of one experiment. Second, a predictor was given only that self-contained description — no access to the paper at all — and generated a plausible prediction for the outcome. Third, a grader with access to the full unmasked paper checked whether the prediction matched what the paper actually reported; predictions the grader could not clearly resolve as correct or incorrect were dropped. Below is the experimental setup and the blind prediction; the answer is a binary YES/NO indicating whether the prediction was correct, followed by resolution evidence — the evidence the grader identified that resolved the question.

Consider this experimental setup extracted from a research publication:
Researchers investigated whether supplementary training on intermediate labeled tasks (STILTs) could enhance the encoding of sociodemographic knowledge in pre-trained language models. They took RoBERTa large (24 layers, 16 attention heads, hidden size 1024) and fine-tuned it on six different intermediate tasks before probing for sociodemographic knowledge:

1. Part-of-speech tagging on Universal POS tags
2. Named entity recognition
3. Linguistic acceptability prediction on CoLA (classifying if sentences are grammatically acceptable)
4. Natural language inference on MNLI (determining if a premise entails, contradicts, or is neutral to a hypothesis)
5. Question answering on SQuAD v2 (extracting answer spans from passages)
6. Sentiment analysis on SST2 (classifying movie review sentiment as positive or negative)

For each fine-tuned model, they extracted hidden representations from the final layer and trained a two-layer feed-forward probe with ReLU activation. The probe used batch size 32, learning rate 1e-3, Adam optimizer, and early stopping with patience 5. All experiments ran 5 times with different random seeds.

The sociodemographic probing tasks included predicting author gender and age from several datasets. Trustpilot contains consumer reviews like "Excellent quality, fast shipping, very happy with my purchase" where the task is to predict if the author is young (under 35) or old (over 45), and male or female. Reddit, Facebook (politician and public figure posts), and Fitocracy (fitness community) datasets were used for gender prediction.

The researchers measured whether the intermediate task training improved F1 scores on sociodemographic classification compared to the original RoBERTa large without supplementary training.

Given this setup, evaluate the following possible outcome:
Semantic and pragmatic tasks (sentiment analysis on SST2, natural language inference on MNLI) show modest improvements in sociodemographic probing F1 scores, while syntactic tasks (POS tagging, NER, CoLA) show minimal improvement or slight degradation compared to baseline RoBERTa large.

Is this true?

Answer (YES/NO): NO